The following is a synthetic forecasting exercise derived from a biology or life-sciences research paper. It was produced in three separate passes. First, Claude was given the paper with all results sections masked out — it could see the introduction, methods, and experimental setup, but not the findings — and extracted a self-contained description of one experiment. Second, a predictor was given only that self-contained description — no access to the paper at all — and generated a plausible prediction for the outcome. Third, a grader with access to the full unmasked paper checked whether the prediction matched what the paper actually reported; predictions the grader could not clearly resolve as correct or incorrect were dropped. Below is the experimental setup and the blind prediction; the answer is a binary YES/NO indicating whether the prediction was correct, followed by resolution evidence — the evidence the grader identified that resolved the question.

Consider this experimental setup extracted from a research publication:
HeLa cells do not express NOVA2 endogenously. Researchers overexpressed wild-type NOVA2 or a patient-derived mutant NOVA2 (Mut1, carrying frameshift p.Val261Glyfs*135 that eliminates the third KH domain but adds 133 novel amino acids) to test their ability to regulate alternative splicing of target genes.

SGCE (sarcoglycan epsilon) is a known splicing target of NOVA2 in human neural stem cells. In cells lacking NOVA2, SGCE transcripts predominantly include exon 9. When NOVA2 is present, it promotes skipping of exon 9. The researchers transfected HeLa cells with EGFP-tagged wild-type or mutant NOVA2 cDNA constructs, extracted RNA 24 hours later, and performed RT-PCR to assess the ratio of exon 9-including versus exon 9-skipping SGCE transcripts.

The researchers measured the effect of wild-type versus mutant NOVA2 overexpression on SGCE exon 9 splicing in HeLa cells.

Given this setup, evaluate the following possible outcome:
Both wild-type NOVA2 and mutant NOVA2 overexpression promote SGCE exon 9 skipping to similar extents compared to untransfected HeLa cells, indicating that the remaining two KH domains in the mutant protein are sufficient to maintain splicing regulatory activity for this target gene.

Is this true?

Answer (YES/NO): NO